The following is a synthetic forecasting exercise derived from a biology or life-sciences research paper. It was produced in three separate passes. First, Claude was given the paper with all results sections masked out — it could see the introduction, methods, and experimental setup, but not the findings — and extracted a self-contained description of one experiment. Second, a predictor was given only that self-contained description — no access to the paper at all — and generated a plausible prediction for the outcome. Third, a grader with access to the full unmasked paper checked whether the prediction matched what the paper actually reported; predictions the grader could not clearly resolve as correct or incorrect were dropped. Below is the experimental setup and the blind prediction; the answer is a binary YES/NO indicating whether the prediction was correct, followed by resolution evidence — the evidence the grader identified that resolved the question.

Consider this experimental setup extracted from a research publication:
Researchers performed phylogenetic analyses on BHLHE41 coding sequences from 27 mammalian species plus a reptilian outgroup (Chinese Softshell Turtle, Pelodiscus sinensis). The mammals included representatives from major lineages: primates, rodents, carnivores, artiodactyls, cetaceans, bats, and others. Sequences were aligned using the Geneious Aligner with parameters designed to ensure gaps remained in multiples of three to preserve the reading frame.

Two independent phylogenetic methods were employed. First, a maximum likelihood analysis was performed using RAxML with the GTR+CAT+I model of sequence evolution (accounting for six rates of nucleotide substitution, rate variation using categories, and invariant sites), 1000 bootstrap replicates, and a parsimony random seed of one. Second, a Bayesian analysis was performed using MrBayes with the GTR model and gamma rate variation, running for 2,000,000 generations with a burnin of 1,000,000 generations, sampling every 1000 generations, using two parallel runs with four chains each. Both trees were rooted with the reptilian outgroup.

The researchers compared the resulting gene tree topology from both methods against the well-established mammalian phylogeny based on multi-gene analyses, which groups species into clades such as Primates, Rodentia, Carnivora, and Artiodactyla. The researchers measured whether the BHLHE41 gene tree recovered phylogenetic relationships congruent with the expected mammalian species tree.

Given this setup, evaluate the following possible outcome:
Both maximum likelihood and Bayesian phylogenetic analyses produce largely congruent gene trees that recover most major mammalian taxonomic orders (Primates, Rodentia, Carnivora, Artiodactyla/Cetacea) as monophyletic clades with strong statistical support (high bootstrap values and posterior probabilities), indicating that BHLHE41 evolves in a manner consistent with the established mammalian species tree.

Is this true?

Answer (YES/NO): YES